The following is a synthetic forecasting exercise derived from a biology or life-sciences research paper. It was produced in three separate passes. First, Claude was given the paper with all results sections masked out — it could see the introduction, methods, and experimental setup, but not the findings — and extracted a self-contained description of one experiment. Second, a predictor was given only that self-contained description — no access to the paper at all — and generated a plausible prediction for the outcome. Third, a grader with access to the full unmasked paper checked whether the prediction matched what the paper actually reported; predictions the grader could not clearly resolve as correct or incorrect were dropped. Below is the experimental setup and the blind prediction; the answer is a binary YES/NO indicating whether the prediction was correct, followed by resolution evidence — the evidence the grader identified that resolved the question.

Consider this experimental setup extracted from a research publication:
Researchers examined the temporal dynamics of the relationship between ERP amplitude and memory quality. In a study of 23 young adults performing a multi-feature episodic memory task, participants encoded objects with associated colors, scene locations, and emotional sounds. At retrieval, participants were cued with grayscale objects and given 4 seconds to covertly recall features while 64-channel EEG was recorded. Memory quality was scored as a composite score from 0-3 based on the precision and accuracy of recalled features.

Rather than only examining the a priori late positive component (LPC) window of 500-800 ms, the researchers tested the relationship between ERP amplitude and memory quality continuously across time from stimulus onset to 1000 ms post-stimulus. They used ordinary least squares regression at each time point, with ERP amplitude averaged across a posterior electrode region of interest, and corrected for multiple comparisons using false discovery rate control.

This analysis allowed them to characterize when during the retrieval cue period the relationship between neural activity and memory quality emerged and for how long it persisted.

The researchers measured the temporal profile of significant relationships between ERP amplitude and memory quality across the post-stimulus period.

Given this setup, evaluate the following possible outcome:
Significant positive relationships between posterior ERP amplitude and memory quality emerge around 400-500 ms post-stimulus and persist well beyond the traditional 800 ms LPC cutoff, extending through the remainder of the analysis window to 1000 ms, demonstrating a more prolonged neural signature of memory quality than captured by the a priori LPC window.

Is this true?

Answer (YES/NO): NO